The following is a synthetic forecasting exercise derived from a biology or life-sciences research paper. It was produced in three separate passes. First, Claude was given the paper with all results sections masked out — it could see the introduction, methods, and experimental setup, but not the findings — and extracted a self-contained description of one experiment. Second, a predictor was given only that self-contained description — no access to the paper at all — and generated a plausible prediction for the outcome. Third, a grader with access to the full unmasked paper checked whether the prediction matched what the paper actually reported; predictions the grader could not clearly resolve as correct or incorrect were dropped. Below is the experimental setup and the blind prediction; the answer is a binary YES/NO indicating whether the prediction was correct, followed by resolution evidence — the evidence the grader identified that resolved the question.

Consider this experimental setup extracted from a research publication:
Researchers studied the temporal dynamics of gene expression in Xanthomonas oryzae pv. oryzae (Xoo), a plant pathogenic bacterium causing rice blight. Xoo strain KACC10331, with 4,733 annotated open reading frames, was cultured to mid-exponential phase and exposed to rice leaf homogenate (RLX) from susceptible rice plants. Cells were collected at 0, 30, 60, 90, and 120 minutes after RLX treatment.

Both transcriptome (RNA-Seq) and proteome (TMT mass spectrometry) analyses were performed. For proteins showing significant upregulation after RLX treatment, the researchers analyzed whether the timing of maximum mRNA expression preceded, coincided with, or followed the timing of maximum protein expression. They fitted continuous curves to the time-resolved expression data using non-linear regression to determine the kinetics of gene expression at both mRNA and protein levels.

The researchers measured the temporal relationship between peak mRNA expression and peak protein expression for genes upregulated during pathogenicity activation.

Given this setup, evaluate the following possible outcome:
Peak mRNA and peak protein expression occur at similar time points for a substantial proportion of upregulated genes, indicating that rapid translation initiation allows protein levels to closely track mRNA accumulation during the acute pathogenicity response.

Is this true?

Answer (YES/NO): NO